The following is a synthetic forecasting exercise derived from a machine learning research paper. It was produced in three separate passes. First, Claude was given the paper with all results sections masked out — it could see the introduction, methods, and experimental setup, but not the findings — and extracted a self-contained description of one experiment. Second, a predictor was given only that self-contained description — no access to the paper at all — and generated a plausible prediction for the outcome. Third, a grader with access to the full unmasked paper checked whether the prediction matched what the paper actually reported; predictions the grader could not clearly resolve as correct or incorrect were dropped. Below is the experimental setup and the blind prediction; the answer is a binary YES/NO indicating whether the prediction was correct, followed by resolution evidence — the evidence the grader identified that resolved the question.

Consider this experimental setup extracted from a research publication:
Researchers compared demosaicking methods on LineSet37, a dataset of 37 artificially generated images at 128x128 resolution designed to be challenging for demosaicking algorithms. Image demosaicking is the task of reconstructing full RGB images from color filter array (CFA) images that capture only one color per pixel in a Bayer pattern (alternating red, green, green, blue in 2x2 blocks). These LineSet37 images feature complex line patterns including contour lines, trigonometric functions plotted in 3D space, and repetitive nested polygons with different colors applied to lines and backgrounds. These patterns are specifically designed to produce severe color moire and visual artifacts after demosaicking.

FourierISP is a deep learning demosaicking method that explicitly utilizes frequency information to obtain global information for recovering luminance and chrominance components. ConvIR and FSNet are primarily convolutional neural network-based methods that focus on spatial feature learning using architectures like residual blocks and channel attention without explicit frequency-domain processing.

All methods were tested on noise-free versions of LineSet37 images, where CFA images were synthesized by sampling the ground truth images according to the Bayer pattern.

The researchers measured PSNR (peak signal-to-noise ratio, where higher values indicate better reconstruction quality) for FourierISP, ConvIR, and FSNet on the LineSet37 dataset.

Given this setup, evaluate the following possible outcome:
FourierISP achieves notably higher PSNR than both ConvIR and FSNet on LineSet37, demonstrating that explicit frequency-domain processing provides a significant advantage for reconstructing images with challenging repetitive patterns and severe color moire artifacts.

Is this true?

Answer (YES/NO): NO